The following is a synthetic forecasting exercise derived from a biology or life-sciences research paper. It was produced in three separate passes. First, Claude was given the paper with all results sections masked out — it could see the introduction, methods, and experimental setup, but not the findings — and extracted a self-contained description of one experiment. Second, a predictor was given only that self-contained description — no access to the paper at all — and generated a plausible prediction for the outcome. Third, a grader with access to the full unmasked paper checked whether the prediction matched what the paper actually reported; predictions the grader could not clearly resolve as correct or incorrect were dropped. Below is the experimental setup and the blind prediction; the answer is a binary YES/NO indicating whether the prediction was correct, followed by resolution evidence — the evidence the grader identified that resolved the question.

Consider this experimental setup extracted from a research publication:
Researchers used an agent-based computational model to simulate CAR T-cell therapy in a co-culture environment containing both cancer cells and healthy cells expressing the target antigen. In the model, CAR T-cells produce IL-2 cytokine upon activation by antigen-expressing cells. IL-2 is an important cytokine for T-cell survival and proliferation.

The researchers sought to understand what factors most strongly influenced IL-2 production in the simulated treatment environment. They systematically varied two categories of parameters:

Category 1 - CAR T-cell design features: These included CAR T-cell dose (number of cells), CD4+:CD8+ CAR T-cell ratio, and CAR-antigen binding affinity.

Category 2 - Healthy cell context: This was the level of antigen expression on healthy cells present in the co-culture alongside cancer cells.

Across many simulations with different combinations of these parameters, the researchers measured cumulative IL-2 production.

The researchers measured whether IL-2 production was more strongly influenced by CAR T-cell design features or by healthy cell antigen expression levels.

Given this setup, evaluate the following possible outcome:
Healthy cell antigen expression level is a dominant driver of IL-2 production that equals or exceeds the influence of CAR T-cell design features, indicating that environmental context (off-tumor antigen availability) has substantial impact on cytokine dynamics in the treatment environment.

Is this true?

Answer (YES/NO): NO